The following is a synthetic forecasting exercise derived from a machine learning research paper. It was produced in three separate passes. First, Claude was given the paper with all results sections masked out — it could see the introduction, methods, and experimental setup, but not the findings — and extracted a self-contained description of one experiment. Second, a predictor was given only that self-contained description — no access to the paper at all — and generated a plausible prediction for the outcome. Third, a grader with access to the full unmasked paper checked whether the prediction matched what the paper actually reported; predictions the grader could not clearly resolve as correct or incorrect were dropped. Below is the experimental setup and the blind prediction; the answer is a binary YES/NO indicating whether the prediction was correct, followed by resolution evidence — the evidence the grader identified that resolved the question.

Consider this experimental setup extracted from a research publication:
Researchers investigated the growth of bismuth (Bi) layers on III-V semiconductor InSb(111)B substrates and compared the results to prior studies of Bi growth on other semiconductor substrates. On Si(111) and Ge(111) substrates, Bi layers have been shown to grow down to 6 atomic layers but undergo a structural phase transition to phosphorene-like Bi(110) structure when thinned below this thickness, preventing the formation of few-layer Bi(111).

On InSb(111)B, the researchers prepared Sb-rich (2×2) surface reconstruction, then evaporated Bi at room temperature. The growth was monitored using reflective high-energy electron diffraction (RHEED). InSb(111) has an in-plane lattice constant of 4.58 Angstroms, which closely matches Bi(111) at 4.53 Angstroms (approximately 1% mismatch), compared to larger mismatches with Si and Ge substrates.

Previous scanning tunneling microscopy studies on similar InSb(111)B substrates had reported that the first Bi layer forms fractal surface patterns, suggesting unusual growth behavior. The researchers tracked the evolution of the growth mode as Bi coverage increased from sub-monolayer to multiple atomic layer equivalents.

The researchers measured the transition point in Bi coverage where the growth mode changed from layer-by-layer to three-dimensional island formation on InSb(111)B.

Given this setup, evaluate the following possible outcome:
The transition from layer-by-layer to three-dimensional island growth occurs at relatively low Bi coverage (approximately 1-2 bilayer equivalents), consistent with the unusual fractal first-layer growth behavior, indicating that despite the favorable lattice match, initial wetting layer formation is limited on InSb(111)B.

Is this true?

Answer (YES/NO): YES